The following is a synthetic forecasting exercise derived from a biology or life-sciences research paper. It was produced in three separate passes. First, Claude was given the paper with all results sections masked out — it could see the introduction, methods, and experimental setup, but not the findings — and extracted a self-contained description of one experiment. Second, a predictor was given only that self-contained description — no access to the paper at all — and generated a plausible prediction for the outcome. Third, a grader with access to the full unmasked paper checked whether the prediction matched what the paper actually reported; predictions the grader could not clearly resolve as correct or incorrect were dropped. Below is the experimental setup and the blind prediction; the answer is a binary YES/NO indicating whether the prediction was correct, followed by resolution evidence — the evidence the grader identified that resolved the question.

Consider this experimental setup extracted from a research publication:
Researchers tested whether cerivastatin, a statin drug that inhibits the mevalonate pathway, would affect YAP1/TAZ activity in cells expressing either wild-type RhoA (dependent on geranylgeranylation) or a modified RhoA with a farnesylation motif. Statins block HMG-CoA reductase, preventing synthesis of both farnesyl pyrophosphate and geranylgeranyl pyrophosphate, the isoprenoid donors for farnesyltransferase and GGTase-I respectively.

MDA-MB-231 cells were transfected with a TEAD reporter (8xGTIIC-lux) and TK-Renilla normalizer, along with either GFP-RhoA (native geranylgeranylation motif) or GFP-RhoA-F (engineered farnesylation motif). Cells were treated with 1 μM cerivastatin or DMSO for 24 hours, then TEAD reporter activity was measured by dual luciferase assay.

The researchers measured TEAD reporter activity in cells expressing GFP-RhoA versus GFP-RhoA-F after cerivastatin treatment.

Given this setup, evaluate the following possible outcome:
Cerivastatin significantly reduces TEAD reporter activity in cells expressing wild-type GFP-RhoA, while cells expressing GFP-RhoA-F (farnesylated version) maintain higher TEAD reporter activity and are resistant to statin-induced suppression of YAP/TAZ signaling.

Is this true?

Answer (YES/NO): NO